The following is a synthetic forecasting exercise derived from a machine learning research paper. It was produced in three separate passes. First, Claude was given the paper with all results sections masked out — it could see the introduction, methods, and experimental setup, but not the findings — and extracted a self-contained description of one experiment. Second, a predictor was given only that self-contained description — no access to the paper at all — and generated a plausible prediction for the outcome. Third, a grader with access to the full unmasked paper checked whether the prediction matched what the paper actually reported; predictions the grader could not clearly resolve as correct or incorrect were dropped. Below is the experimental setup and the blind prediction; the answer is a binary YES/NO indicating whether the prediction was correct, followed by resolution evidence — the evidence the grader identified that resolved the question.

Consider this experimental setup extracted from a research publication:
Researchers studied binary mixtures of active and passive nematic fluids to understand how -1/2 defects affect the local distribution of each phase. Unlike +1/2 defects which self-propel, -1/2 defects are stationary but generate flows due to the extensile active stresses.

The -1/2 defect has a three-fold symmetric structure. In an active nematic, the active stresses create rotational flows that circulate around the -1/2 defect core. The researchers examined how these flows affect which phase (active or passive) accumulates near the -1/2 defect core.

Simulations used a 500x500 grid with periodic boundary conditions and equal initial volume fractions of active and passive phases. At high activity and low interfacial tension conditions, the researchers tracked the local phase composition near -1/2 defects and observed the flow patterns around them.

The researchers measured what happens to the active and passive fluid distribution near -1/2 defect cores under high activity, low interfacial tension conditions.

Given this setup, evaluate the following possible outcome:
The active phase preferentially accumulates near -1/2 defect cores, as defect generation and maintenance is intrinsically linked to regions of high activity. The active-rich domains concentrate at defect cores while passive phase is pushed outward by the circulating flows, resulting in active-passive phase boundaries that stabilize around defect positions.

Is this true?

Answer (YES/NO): NO